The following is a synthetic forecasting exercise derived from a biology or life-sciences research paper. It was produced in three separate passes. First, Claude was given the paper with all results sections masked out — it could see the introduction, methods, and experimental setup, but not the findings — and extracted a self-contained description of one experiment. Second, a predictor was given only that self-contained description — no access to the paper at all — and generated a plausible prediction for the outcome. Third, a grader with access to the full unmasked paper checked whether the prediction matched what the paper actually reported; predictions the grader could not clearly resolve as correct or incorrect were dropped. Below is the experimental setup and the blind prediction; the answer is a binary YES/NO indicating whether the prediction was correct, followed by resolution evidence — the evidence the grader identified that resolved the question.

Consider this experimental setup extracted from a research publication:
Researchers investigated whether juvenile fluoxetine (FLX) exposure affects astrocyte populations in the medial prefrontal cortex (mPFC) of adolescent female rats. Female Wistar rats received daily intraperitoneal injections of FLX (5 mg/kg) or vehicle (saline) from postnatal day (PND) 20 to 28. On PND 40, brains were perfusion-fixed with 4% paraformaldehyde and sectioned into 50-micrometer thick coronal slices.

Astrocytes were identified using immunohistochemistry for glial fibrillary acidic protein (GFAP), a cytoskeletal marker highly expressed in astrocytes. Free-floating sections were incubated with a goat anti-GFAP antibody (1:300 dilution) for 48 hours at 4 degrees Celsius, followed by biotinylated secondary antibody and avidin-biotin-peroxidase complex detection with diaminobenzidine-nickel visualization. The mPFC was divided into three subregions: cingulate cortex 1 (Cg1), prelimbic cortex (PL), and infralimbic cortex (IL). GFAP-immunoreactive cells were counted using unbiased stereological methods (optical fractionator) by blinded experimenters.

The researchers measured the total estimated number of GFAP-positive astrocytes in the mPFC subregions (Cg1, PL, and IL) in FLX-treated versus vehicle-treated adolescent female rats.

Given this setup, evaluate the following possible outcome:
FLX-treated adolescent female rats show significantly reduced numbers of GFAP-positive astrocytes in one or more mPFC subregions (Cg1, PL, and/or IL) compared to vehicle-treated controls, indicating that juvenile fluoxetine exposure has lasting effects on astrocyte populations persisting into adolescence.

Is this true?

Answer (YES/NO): NO